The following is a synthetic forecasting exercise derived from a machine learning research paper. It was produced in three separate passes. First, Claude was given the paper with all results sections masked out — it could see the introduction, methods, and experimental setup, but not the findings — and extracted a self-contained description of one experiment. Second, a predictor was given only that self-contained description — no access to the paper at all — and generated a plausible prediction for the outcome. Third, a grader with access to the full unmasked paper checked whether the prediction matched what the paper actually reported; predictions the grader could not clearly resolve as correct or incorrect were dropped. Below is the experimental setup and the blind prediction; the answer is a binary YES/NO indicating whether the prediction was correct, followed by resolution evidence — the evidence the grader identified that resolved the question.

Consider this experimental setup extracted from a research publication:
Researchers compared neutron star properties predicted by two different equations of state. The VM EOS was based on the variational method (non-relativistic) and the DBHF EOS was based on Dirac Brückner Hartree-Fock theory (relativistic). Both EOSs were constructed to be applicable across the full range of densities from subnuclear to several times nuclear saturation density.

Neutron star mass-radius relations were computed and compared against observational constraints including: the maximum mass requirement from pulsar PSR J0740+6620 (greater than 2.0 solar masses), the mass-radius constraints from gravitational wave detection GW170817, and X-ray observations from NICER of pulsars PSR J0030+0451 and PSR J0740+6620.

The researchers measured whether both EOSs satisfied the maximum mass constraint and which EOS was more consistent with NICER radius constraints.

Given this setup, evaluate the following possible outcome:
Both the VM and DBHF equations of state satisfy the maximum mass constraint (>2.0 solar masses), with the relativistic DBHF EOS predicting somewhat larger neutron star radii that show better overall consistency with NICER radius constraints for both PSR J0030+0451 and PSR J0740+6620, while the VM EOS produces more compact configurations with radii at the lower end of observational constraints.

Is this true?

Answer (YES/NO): YES